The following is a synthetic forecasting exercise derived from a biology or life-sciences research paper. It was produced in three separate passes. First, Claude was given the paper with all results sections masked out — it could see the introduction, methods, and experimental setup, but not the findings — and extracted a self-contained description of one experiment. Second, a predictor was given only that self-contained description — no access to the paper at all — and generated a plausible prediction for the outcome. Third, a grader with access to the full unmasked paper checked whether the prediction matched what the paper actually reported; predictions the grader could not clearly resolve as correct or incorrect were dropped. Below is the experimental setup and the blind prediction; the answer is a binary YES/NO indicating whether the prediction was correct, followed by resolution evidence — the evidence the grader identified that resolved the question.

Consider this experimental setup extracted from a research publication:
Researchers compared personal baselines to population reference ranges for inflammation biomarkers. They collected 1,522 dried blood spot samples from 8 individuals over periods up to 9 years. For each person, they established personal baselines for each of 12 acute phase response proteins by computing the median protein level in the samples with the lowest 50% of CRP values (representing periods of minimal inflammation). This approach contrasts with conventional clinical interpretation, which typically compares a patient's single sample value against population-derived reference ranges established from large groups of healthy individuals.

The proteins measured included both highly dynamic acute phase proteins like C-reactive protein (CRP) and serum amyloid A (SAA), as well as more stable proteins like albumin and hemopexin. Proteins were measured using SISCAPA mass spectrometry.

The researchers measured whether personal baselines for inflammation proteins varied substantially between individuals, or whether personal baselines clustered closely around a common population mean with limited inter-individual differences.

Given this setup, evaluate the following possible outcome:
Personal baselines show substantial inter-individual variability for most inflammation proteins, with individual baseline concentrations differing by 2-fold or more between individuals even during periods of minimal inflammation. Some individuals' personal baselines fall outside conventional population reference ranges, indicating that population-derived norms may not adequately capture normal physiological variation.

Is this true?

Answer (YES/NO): YES